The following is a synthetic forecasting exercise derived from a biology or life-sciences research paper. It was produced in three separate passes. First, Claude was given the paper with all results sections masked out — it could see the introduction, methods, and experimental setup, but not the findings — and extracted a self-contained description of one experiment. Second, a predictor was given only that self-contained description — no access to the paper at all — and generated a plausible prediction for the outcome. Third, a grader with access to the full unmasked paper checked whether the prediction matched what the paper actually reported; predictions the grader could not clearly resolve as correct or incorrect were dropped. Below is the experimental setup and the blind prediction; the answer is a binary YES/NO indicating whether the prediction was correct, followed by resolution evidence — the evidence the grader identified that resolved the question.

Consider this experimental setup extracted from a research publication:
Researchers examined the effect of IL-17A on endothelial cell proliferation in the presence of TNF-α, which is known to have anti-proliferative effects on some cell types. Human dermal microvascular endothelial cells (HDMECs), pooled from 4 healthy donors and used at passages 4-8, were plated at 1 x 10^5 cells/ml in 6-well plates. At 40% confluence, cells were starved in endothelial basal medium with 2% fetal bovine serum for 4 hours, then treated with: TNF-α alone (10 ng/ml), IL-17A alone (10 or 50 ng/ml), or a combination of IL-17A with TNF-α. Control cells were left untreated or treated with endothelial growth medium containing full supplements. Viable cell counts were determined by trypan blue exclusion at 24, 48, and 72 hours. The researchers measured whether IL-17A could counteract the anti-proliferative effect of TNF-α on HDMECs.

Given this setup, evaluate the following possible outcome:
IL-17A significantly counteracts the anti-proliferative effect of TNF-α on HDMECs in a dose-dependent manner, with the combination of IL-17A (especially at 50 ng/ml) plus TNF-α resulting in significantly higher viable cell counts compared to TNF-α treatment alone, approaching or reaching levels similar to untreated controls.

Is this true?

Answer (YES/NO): NO